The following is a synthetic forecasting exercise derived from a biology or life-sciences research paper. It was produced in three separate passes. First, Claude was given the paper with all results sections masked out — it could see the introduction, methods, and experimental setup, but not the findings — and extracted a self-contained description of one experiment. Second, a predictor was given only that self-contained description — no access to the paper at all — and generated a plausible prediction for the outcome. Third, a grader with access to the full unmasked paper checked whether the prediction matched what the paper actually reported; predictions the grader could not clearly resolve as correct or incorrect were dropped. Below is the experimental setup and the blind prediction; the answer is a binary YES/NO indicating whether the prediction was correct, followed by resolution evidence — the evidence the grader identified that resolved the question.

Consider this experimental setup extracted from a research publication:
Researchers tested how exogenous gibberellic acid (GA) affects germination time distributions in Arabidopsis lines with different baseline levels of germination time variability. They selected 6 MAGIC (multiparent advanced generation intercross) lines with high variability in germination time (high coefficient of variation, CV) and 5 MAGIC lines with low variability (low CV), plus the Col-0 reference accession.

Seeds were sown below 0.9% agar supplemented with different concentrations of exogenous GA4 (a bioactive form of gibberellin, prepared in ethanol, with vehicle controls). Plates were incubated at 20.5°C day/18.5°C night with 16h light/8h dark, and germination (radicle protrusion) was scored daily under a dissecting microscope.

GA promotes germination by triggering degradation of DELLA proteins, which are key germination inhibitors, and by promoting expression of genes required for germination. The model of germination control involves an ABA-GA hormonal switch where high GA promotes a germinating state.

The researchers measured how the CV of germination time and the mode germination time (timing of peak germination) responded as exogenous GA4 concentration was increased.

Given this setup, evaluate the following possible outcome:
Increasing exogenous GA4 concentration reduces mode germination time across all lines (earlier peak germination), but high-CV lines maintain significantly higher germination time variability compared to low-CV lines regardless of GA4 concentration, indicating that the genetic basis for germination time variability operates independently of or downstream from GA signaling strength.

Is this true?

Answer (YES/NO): NO